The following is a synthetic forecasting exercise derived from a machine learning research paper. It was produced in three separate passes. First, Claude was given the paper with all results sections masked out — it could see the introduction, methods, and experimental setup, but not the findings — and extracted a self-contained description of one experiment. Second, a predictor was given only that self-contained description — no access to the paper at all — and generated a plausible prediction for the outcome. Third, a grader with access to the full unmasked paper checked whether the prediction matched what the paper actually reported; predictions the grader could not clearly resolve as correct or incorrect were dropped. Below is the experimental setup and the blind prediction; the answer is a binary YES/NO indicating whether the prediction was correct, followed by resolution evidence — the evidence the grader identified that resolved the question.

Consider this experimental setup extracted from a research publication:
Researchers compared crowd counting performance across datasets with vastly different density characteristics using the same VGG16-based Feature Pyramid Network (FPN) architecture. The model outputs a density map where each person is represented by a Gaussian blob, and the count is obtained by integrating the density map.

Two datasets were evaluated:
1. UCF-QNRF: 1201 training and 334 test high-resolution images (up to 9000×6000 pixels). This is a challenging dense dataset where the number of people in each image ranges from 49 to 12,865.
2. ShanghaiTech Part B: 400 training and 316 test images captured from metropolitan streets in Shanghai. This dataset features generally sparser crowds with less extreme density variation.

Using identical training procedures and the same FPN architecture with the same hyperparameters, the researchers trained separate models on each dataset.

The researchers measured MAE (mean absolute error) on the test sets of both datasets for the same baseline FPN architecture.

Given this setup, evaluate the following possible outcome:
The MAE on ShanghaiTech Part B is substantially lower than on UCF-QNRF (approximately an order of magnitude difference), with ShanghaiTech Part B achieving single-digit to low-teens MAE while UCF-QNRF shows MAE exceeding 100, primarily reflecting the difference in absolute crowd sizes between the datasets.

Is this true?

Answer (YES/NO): NO